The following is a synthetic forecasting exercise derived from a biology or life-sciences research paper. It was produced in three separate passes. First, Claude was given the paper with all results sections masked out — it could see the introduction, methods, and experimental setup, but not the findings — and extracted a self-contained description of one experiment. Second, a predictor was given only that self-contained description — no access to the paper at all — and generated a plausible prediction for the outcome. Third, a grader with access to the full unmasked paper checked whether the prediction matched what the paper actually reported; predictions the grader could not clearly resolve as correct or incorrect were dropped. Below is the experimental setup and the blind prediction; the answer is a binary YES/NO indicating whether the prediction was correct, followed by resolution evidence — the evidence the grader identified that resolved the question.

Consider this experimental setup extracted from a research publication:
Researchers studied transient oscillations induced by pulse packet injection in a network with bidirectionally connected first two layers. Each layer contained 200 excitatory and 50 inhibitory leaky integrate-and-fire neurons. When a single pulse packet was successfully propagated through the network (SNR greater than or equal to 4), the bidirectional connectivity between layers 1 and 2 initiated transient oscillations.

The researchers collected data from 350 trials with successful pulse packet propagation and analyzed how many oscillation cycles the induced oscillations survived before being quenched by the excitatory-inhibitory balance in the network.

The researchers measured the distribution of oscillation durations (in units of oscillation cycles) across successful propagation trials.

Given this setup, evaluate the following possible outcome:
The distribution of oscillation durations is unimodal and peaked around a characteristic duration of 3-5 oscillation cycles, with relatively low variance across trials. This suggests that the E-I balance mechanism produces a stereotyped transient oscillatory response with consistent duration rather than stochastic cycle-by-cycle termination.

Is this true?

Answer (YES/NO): NO